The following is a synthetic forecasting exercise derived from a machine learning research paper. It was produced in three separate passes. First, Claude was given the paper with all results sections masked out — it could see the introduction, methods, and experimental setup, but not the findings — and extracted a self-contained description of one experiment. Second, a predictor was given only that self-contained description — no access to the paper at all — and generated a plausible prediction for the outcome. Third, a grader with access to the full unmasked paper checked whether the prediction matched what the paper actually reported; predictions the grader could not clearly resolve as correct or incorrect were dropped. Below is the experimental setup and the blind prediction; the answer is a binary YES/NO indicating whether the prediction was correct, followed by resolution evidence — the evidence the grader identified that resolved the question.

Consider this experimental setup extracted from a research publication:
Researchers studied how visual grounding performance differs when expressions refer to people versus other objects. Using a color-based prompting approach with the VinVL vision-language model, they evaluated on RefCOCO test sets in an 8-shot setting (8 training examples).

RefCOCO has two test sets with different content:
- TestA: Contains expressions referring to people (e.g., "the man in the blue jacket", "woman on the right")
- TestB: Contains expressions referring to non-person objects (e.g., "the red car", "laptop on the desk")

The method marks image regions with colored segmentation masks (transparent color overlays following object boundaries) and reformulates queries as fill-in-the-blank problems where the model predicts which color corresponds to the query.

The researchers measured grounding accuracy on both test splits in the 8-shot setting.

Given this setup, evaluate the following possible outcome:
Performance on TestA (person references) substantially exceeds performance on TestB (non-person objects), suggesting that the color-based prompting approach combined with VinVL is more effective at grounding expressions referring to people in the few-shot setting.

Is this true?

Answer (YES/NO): YES